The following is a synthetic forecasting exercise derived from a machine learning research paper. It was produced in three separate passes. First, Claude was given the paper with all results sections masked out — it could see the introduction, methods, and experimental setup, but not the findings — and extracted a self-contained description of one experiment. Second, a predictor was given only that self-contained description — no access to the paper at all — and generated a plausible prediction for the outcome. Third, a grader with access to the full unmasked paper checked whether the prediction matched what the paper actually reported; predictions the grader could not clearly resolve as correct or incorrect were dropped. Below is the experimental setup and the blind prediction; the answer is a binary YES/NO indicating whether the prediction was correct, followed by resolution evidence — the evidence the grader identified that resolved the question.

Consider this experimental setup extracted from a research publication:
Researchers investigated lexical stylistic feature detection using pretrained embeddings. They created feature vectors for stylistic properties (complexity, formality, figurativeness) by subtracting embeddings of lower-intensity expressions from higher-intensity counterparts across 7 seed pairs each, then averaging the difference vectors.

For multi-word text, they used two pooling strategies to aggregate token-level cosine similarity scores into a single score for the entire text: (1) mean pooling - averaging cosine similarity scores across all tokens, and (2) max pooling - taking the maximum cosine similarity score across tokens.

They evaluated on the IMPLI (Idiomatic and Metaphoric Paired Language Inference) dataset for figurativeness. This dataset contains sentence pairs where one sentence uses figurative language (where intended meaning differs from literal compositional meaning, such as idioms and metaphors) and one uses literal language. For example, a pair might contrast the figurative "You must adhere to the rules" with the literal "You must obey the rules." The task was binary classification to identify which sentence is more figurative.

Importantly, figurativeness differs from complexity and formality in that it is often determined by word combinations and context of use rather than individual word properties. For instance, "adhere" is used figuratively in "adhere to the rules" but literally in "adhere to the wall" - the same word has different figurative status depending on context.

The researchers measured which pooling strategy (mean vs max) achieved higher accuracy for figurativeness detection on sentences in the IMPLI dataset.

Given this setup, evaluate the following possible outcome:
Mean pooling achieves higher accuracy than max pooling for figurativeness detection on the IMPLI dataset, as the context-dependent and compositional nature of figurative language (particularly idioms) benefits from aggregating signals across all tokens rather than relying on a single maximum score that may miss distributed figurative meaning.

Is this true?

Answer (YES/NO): YES